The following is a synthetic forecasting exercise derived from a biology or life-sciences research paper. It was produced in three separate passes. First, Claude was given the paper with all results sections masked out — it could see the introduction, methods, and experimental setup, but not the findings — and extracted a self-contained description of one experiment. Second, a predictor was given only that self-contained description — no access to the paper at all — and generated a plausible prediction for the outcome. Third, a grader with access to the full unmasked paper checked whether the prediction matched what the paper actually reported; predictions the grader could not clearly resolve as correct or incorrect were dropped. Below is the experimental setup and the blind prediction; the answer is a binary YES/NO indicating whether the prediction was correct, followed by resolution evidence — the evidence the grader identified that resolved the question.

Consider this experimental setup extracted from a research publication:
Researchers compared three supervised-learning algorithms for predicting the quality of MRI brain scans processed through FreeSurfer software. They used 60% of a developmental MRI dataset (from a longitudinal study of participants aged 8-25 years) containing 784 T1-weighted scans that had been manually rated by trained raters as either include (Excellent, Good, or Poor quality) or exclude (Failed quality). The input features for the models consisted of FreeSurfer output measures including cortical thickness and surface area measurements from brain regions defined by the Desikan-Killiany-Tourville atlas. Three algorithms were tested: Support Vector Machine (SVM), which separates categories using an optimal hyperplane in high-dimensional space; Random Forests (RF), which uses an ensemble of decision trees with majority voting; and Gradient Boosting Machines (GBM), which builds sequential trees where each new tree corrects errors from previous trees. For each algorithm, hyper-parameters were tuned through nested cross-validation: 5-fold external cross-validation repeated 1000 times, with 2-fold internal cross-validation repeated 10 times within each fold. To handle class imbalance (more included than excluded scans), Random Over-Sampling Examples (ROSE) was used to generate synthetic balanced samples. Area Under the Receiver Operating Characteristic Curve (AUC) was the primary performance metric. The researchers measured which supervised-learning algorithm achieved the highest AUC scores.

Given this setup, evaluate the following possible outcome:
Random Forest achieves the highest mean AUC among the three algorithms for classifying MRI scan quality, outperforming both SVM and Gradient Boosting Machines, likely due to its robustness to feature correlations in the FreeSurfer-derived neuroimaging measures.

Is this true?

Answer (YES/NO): YES